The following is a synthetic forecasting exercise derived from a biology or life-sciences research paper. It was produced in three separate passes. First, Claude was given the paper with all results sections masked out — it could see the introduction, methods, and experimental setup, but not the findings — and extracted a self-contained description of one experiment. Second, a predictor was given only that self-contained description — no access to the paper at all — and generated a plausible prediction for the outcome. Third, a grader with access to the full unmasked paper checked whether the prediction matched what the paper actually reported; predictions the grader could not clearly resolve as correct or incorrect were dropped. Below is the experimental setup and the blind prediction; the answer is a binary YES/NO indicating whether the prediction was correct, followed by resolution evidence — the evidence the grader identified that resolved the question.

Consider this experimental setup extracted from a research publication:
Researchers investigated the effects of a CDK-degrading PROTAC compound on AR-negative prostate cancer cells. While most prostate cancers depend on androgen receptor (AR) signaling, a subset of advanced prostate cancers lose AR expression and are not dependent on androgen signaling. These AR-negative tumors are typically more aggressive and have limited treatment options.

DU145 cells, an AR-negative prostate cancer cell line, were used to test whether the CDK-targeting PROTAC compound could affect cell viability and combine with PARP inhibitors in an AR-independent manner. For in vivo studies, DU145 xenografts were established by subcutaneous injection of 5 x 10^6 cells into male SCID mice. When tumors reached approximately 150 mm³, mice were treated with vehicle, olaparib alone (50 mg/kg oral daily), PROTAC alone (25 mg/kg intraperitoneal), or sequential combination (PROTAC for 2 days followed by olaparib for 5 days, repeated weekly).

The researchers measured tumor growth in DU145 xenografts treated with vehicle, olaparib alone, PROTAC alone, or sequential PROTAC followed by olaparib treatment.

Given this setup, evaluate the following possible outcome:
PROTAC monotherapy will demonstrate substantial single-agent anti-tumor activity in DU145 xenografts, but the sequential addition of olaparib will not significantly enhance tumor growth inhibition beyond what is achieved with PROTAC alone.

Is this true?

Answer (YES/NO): NO